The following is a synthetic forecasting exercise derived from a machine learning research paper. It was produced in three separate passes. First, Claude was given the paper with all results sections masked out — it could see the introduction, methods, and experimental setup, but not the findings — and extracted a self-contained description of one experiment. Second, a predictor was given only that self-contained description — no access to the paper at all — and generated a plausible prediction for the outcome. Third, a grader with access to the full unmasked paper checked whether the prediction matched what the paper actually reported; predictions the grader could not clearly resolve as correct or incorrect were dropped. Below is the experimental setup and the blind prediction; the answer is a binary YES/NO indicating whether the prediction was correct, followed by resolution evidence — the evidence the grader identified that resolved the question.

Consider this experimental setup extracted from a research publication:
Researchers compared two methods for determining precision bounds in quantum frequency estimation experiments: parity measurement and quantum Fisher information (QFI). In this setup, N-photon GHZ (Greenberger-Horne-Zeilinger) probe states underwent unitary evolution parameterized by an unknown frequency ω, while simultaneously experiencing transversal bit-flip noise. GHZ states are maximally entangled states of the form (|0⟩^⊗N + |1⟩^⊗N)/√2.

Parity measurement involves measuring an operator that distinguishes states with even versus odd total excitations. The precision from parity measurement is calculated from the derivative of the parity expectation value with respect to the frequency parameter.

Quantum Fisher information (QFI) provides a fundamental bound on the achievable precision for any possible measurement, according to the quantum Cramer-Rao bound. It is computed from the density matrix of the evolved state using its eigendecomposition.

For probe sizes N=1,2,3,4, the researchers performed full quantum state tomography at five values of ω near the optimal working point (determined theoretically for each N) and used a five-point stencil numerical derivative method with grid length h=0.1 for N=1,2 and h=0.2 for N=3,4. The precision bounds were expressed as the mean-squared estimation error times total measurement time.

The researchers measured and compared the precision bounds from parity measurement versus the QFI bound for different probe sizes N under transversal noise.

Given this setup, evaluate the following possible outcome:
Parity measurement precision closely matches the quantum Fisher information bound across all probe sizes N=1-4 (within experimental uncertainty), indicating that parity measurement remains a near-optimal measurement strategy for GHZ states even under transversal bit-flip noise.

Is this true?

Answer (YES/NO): NO